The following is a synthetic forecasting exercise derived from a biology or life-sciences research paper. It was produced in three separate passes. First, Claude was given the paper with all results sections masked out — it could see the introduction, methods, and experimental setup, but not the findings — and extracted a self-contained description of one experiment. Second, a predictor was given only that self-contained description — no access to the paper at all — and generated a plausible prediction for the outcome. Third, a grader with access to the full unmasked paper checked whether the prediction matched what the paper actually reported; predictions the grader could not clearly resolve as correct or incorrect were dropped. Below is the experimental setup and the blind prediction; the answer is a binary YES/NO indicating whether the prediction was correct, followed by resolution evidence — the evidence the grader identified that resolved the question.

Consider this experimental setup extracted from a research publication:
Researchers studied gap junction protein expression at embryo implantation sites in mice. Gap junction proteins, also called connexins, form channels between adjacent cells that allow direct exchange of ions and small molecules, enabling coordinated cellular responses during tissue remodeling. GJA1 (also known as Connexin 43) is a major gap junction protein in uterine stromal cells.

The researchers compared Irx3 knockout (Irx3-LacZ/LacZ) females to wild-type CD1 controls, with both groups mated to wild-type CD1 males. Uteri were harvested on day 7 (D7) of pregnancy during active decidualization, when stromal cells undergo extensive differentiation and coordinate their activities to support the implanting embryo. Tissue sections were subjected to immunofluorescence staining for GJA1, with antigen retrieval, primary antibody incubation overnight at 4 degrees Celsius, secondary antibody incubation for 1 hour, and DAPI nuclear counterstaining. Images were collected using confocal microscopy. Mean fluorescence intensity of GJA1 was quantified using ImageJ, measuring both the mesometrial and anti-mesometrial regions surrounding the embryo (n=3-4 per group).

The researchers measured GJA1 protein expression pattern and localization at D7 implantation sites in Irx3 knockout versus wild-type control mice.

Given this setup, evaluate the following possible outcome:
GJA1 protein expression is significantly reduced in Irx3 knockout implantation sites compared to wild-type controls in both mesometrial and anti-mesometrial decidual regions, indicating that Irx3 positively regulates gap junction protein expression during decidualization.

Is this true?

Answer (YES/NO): YES